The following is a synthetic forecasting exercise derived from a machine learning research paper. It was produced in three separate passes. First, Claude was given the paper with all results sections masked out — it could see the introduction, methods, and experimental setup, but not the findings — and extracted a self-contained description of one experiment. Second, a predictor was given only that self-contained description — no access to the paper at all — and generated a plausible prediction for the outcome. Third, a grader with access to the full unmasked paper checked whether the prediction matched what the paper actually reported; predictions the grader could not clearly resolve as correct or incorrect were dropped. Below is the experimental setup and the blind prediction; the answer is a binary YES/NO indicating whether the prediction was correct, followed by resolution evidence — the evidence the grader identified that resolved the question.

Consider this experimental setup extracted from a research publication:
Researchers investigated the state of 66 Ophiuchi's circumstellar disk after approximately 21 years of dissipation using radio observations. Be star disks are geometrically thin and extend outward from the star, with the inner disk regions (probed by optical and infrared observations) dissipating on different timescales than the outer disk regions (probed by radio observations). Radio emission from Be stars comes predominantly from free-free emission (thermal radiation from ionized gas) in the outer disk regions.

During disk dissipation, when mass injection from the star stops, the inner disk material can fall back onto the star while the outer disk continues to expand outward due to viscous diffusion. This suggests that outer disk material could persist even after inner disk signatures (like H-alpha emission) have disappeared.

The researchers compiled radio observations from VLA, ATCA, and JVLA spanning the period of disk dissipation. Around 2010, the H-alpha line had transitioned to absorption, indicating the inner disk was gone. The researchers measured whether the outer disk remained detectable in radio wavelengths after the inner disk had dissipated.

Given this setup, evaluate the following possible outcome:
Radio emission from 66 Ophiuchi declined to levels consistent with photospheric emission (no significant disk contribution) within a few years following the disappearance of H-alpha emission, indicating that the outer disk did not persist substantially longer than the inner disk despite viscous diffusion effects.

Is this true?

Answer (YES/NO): NO